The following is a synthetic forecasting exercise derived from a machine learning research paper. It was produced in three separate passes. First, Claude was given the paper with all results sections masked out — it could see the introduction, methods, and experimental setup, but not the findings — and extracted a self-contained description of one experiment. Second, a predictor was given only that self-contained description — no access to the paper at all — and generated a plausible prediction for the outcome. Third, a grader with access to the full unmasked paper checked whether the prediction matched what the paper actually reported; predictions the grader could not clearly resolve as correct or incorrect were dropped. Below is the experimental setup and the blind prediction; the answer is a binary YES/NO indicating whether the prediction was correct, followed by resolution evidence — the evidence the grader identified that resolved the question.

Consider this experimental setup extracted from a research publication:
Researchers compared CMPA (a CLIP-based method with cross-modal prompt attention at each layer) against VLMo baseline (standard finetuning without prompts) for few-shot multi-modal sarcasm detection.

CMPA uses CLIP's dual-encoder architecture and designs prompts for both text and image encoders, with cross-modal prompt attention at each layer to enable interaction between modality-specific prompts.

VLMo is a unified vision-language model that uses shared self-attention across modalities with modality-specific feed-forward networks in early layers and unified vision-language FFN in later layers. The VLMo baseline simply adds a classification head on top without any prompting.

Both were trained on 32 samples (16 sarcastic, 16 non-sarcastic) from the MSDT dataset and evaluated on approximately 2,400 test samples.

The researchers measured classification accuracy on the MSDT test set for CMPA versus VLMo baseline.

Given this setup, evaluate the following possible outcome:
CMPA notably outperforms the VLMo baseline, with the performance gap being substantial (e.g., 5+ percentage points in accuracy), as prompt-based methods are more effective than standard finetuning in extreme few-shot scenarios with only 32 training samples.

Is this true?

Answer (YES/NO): NO